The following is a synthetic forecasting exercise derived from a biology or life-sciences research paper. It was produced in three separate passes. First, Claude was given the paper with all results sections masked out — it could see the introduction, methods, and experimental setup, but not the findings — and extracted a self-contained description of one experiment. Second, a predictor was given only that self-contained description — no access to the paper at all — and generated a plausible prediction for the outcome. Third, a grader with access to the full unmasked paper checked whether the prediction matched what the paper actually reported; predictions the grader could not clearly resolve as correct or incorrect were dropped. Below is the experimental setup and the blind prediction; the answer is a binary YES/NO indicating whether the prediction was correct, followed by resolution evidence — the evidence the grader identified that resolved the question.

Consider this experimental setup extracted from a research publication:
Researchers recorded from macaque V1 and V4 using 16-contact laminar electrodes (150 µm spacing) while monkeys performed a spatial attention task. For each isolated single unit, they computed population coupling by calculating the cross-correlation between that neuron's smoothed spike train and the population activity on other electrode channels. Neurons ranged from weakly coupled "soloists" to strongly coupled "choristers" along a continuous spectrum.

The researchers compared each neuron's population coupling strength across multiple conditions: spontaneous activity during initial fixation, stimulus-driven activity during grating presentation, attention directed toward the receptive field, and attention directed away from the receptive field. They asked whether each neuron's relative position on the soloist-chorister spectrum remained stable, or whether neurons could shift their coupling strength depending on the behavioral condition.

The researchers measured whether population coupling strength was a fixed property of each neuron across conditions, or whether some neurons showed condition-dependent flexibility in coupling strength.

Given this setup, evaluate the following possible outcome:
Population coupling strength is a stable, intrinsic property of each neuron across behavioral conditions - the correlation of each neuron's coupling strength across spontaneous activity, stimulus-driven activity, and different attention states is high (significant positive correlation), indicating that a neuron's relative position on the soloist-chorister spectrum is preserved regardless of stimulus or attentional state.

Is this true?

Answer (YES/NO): YES